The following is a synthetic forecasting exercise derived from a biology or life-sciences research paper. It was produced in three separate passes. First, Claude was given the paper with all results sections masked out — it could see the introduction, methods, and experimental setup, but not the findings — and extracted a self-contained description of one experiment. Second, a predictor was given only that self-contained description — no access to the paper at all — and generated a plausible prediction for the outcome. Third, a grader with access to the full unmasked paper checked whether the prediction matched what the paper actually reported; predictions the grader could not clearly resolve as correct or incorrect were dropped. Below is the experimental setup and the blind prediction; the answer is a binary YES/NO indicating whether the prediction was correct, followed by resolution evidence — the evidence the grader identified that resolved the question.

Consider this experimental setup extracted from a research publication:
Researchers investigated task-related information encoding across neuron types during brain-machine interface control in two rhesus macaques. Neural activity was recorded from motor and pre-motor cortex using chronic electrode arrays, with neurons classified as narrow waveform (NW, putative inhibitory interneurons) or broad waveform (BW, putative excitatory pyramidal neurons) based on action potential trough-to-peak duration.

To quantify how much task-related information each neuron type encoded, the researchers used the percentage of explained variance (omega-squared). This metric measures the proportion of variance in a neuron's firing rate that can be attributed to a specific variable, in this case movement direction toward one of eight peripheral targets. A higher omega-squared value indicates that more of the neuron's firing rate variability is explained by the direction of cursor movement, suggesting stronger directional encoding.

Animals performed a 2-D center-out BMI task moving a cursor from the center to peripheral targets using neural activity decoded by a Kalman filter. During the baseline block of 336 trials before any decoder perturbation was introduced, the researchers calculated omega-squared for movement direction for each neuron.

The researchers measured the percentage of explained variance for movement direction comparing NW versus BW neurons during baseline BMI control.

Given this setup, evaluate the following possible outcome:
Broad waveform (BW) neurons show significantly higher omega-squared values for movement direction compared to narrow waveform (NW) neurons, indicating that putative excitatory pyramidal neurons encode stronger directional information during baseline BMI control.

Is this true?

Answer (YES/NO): NO